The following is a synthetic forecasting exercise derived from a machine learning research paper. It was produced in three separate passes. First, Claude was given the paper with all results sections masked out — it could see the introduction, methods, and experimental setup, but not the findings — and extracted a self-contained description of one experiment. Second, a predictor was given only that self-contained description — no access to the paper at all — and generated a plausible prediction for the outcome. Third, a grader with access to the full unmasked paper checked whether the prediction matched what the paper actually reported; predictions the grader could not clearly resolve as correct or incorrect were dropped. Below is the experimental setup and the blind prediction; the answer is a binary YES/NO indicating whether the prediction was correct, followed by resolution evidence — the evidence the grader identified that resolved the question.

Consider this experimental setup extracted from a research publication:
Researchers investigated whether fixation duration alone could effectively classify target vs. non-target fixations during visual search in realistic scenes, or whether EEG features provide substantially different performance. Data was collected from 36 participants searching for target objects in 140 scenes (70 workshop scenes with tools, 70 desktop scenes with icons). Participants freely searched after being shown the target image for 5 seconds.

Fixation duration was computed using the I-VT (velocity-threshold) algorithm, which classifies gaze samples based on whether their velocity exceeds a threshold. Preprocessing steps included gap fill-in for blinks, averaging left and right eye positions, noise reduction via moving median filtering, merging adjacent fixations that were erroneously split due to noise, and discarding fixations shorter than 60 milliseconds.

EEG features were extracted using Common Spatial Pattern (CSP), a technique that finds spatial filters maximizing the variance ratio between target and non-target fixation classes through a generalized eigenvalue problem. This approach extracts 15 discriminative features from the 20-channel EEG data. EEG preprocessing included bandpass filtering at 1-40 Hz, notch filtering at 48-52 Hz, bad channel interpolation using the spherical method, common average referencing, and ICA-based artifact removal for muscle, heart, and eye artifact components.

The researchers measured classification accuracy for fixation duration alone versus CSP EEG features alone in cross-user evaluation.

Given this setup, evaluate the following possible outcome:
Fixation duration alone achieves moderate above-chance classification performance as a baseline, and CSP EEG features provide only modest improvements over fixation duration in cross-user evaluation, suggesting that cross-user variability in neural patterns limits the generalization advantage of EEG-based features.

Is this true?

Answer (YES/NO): NO